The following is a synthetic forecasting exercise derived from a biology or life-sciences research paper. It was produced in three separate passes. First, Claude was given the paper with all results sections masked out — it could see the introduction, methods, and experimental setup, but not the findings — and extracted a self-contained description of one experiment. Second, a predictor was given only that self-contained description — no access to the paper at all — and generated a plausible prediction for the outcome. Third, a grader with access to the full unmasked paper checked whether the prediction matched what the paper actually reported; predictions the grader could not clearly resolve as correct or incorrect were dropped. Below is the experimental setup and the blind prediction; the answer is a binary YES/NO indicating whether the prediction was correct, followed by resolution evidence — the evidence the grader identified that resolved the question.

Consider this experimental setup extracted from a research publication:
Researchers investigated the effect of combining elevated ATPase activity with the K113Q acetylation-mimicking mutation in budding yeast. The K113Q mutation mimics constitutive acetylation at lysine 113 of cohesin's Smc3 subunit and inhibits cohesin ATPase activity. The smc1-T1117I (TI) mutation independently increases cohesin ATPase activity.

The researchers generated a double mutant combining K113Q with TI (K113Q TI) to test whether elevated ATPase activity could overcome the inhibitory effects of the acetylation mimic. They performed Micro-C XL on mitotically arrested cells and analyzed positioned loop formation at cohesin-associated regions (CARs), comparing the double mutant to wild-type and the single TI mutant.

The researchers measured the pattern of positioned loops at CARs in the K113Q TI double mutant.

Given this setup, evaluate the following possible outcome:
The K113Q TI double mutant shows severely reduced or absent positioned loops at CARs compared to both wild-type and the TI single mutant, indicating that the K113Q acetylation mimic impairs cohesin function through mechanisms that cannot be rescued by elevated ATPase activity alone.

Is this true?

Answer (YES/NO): NO